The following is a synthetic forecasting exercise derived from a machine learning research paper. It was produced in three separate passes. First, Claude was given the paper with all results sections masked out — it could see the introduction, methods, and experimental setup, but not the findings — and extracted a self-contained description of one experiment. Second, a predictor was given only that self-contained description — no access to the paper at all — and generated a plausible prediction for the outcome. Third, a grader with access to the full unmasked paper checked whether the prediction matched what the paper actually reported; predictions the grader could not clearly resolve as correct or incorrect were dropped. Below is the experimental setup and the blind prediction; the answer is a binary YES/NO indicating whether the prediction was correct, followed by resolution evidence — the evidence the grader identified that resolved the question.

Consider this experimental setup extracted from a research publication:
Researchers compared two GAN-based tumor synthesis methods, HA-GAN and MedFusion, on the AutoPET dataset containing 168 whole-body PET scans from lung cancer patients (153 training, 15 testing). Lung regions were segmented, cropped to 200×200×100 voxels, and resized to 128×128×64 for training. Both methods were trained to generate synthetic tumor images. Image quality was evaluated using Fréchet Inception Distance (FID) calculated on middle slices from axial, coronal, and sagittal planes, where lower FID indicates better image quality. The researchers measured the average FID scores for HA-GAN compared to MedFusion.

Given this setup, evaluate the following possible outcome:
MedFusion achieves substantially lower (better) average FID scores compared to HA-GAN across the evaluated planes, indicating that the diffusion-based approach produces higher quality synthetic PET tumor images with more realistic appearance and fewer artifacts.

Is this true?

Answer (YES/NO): NO